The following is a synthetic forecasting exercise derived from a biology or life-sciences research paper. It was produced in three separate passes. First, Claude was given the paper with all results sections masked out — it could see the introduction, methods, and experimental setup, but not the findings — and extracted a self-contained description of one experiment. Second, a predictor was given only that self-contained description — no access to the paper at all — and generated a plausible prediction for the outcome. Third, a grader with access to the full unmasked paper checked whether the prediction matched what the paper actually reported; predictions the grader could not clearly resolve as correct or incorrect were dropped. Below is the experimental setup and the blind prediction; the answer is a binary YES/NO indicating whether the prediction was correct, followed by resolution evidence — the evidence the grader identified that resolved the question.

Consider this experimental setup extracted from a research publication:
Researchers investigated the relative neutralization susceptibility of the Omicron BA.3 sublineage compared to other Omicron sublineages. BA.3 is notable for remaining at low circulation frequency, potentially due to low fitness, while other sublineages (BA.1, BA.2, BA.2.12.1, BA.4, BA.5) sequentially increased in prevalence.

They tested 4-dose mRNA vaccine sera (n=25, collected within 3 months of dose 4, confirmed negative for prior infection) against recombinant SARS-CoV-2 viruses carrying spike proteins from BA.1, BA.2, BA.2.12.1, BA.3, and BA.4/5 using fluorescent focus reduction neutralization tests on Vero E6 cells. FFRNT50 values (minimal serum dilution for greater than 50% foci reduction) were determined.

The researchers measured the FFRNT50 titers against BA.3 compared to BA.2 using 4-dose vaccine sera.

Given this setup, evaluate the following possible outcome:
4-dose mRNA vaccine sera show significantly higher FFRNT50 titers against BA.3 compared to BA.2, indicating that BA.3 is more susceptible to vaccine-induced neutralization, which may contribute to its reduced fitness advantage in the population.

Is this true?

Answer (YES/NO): NO